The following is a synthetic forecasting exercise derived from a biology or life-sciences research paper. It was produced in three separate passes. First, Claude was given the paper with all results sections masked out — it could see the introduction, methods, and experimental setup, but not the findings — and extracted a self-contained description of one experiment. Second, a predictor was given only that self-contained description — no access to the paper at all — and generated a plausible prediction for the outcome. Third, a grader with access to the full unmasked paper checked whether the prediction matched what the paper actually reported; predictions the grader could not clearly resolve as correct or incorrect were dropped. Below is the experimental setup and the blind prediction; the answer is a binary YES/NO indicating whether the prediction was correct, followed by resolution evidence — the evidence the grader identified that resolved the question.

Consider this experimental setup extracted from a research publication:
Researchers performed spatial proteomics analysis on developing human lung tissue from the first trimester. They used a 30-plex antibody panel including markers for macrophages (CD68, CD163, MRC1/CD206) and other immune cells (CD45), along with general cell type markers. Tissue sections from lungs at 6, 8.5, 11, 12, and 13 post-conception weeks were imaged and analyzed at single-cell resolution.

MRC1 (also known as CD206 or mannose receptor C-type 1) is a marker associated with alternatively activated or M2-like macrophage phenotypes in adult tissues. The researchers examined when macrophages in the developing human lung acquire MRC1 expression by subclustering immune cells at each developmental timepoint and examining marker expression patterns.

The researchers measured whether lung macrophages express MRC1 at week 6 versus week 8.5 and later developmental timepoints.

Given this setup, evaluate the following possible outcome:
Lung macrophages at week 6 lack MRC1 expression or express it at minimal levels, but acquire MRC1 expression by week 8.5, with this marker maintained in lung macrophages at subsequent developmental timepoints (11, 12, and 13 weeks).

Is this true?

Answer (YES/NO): YES